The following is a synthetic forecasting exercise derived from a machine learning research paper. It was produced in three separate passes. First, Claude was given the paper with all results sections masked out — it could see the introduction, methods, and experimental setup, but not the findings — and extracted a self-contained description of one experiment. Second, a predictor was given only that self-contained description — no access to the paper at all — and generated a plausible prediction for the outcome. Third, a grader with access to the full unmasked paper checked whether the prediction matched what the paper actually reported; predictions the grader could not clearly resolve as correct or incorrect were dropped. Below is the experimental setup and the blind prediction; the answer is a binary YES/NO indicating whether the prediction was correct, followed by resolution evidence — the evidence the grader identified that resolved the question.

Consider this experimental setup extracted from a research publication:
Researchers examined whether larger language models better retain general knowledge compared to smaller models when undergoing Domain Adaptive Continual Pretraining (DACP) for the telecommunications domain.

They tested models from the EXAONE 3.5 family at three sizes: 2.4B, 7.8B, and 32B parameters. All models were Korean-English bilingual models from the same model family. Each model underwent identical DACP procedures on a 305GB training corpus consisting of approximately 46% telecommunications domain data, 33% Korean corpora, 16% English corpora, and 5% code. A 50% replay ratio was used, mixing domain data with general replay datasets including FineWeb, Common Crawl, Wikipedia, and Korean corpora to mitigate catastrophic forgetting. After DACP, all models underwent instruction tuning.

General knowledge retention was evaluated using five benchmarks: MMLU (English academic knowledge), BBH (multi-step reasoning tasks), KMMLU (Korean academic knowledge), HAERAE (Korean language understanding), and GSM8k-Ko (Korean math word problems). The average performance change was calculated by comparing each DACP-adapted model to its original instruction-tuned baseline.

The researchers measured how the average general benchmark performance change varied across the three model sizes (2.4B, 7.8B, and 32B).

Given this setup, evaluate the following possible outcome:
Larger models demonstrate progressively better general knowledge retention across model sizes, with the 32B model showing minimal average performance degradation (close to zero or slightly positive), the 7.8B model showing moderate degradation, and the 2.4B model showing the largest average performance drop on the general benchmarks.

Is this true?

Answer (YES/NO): NO